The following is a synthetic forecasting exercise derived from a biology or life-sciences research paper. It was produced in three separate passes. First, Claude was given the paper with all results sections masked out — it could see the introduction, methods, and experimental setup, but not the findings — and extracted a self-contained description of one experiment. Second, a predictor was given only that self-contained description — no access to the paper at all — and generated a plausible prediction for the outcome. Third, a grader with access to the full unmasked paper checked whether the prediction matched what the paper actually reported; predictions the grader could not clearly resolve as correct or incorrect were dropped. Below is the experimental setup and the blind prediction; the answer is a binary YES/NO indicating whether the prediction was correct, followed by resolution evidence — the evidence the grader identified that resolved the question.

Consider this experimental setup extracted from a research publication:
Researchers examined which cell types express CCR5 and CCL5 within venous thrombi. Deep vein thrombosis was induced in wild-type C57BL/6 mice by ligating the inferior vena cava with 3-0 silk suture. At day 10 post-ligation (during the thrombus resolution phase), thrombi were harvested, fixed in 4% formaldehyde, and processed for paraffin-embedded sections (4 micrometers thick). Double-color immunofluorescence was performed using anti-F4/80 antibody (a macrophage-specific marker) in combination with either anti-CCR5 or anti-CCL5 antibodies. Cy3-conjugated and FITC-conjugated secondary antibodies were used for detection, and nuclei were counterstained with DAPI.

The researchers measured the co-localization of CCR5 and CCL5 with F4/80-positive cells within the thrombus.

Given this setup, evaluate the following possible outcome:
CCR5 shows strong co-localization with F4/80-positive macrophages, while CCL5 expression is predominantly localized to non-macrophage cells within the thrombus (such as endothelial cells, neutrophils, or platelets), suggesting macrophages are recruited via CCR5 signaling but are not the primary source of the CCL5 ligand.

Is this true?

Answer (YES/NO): NO